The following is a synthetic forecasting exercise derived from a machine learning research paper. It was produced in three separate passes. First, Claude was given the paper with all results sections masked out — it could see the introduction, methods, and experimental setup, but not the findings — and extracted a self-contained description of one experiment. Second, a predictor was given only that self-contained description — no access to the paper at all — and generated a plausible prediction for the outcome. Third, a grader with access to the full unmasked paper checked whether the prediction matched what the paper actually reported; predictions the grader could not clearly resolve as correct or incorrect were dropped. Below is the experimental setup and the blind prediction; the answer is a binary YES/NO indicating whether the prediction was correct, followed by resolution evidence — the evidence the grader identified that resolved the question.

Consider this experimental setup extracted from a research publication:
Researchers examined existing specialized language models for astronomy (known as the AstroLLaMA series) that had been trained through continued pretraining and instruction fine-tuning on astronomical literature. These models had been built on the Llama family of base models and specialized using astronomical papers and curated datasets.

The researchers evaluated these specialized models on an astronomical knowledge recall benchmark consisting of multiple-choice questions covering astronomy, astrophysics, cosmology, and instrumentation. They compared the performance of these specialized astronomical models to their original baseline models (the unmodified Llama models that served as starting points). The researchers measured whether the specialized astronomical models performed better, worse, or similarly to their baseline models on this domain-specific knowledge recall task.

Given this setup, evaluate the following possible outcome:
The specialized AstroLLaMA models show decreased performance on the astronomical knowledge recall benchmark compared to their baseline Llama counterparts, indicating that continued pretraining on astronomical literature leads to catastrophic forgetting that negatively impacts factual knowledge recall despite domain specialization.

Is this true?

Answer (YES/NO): YES